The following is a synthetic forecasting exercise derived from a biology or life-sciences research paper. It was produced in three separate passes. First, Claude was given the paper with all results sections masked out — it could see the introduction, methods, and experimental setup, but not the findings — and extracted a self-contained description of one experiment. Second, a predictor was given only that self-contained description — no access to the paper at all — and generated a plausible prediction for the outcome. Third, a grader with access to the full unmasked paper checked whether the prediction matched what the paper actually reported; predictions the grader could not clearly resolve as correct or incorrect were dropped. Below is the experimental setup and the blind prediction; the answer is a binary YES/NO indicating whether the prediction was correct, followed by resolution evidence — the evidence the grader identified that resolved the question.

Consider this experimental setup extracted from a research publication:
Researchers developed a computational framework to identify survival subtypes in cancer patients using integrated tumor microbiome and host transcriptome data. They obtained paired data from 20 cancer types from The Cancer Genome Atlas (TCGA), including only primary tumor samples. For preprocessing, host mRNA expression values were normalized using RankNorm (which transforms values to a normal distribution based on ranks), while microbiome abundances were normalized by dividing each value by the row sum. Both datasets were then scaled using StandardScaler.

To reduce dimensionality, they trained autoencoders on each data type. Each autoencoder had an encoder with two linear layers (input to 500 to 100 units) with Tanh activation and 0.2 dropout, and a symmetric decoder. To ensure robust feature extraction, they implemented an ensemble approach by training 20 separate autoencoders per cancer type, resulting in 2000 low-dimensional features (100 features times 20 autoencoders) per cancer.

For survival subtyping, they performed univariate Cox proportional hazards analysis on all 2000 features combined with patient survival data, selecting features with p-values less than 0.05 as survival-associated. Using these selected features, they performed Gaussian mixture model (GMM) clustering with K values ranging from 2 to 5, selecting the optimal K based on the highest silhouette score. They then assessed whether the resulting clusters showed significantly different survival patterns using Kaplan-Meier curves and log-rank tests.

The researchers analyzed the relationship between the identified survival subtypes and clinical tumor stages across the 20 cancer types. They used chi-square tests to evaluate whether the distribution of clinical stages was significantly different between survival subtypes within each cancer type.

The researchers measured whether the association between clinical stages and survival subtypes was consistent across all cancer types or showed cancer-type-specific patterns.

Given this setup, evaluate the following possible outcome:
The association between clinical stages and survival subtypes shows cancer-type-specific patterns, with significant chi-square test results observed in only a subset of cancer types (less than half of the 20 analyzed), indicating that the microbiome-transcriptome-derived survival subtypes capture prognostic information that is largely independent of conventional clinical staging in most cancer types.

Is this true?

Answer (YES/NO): YES